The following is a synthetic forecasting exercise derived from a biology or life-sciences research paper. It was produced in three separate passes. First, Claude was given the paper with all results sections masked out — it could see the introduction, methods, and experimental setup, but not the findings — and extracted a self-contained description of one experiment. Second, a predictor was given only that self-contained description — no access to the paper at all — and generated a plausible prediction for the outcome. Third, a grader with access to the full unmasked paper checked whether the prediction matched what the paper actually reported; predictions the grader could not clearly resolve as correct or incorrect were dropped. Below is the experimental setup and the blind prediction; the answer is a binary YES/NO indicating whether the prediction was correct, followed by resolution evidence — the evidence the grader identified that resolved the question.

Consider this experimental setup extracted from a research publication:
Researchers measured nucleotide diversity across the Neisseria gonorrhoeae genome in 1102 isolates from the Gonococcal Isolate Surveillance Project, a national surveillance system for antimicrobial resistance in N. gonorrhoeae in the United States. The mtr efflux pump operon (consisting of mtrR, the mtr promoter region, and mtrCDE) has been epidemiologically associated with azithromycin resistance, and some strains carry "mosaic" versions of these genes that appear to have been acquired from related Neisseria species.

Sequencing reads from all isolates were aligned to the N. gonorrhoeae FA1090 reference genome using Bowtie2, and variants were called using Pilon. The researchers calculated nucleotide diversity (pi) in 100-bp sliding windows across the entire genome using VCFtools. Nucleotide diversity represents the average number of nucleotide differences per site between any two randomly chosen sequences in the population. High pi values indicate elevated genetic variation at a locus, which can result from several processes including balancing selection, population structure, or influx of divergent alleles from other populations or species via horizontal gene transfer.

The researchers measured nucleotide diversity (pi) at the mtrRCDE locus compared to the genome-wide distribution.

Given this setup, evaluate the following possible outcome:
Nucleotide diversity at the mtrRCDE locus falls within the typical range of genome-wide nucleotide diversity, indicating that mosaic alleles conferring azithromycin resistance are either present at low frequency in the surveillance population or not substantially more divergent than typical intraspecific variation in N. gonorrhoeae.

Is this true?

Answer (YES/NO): NO